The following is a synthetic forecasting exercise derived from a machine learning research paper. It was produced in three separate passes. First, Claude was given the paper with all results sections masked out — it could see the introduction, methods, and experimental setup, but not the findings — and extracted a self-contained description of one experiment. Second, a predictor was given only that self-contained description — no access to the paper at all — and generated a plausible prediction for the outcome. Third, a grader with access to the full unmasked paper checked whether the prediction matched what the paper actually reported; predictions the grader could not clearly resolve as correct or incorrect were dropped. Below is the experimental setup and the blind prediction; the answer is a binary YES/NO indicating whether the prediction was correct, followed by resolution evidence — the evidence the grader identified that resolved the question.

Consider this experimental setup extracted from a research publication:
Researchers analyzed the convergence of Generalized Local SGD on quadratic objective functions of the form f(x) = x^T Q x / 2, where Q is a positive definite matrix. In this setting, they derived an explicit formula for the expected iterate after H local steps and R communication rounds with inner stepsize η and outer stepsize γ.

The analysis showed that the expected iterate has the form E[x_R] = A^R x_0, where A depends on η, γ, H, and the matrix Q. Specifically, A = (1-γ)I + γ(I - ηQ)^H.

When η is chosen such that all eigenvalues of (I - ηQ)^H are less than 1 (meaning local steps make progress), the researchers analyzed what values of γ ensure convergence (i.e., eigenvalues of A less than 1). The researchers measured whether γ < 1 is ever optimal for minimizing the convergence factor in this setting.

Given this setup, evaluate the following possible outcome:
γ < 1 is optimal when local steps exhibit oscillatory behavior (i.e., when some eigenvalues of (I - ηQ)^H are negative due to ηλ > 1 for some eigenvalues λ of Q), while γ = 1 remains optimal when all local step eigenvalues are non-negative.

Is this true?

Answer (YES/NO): NO